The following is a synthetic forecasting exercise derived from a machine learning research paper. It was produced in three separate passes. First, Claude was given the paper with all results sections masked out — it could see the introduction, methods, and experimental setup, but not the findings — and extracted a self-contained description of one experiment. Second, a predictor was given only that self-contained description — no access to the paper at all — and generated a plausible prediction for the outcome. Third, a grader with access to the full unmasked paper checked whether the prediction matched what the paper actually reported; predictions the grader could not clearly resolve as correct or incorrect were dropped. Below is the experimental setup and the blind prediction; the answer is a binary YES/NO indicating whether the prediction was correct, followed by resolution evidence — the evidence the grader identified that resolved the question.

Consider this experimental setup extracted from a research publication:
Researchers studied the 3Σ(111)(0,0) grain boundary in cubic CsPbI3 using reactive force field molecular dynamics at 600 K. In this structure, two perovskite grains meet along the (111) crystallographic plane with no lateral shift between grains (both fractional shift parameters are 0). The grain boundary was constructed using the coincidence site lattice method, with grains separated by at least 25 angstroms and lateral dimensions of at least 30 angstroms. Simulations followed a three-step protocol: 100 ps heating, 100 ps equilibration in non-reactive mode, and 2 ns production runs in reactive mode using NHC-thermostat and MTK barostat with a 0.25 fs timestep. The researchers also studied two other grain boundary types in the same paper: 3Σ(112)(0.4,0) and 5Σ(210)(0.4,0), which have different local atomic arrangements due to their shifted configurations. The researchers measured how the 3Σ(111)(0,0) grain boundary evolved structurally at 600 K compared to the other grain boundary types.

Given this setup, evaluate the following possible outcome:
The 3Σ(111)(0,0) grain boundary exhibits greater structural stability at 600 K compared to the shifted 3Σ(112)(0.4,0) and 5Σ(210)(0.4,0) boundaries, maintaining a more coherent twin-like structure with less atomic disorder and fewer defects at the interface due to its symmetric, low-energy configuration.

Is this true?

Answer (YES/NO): YES